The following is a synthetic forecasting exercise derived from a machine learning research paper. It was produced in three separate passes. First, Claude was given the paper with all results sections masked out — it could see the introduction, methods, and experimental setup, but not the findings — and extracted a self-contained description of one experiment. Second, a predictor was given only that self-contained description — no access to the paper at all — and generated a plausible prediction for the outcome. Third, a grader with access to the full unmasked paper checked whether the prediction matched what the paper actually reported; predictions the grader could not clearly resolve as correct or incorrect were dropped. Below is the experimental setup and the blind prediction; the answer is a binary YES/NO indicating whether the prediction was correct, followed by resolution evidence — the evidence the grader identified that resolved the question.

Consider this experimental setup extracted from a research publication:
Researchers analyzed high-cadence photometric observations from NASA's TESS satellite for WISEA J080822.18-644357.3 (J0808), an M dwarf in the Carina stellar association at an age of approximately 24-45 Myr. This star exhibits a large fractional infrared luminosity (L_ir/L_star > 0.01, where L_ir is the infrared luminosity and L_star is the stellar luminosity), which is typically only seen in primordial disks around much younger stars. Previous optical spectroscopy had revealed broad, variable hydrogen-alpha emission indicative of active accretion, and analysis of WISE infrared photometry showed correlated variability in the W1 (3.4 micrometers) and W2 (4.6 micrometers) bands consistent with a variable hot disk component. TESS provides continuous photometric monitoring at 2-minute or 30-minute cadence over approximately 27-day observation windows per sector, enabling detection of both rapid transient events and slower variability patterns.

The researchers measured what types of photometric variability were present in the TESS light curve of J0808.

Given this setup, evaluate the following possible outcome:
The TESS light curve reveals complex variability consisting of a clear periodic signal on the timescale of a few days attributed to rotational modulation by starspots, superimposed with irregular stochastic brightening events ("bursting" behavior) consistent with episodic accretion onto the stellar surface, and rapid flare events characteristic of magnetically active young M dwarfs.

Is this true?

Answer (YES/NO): NO